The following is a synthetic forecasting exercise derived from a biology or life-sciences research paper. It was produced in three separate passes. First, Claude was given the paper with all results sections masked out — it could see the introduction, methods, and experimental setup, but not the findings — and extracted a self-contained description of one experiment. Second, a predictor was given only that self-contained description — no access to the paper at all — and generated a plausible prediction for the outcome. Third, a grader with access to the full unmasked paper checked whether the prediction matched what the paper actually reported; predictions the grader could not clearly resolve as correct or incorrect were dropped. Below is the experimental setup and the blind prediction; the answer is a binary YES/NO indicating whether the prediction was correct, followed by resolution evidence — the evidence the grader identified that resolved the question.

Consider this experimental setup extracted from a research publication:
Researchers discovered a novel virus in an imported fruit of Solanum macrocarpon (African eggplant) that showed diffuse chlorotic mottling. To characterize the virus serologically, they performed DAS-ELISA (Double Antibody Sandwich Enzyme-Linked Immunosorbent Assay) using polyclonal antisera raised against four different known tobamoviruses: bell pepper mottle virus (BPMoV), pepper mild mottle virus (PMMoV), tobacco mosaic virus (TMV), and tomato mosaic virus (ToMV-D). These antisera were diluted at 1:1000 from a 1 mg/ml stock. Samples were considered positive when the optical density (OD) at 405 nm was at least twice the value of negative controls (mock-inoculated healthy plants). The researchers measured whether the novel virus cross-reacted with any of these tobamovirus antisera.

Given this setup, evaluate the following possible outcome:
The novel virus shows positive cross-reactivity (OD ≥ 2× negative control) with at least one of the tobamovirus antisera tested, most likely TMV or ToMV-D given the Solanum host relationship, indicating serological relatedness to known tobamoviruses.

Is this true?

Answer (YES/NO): NO